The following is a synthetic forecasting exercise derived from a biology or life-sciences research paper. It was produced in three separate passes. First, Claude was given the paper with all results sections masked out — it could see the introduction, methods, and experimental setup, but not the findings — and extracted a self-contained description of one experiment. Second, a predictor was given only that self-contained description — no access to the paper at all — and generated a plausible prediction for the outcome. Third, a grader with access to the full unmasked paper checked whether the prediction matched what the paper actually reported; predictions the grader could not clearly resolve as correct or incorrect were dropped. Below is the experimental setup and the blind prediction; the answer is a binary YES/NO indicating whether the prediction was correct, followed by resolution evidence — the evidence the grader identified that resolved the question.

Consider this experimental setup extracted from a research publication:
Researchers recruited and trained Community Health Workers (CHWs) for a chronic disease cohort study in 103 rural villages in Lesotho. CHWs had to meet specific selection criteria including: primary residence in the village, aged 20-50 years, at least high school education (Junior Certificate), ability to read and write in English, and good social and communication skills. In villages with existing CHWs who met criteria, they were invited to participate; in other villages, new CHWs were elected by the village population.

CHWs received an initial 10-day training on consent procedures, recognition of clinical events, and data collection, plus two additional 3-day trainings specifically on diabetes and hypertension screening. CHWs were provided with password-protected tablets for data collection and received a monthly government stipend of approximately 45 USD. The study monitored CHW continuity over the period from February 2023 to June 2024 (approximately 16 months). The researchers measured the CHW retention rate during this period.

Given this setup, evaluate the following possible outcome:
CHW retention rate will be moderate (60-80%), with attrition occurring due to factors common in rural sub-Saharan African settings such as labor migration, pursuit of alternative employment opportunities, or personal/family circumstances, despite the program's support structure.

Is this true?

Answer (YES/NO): NO